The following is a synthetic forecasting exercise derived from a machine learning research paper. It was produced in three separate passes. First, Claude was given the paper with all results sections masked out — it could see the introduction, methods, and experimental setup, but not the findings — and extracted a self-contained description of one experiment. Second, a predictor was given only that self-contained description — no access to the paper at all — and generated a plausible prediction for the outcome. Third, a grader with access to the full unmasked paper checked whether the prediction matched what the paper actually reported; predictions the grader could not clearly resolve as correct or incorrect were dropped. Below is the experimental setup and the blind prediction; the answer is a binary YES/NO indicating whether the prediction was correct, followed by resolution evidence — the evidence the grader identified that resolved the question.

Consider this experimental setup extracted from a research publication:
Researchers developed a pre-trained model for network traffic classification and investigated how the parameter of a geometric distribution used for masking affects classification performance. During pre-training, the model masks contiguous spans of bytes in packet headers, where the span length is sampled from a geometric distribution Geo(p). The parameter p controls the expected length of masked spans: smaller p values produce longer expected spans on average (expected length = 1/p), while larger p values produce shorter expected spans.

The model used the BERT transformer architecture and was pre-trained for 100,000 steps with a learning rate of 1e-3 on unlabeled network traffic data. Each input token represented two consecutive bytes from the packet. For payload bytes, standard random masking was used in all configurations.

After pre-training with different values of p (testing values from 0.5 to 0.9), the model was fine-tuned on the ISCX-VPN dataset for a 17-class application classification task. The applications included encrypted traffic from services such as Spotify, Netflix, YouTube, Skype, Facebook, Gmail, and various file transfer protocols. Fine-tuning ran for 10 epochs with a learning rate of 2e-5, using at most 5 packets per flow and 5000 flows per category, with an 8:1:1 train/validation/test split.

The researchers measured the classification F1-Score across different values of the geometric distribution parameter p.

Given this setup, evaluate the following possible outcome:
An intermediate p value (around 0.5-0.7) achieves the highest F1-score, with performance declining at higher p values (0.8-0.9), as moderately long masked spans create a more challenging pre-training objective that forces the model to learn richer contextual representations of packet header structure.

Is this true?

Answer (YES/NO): NO